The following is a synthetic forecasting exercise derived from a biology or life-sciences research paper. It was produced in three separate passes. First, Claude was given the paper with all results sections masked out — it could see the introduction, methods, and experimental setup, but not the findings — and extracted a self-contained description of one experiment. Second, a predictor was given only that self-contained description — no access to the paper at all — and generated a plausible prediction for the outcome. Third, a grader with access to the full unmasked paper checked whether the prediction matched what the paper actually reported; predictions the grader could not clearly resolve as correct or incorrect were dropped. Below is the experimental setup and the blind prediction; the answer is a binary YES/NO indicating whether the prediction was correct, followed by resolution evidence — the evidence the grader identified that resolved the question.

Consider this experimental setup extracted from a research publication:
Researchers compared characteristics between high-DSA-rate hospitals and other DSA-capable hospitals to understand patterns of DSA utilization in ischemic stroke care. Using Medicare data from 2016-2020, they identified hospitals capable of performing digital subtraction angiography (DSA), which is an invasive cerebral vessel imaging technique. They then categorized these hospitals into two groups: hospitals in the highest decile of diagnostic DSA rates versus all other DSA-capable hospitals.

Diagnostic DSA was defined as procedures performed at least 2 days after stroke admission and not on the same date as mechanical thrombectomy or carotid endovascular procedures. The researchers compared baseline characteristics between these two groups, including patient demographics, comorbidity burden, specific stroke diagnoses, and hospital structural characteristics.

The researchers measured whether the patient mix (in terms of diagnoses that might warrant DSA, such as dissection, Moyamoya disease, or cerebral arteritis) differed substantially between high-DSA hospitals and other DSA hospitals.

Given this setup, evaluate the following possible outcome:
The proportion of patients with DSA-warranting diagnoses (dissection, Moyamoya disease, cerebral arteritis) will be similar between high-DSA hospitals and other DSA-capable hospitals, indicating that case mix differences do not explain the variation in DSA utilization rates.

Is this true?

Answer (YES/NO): YES